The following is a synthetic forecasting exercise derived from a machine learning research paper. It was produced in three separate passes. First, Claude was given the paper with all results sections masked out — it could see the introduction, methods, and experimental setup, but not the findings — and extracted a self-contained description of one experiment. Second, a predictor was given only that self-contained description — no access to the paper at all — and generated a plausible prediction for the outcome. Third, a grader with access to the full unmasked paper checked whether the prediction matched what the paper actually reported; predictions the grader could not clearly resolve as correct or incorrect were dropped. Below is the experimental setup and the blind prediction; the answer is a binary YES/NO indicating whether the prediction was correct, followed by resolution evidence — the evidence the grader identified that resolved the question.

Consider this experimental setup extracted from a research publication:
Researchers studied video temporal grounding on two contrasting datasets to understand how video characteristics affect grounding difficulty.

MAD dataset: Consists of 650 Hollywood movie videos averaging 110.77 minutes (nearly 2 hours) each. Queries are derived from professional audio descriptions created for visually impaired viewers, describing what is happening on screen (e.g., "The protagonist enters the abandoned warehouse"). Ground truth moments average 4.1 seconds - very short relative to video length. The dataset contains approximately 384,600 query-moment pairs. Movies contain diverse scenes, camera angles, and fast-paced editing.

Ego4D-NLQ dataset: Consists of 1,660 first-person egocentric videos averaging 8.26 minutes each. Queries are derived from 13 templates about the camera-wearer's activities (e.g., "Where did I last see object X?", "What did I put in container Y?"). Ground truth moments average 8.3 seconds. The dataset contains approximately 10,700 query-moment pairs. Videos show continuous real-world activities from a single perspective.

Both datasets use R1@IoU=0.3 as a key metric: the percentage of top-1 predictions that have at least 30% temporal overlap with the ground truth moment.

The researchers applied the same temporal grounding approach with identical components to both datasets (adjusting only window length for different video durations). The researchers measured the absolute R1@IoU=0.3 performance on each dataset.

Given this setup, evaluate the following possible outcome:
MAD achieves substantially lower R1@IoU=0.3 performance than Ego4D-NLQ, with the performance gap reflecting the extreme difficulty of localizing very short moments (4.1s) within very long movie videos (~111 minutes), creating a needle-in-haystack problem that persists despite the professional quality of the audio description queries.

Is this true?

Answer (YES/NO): YES